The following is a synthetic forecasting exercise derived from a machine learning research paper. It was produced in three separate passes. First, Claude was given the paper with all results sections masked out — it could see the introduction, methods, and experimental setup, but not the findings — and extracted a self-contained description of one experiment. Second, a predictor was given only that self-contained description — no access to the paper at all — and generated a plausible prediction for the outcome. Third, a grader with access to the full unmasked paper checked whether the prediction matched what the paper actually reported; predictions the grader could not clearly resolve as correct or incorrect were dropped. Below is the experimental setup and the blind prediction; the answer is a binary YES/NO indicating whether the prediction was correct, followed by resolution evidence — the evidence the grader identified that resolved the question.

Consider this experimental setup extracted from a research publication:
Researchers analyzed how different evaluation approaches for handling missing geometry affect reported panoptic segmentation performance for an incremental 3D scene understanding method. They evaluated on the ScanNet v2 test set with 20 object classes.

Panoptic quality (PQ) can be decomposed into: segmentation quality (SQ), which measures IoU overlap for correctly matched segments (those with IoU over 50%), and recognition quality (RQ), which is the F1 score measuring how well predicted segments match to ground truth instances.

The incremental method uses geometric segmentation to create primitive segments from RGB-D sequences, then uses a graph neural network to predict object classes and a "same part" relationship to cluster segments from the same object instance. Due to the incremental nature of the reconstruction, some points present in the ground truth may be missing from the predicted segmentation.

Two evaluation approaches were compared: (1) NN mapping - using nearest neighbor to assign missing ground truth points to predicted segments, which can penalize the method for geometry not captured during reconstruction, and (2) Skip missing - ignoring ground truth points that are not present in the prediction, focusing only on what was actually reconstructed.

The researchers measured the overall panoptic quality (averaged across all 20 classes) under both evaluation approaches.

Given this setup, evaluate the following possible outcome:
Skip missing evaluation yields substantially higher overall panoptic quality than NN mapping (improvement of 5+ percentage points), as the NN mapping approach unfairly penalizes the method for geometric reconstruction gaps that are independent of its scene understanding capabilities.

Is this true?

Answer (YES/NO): NO